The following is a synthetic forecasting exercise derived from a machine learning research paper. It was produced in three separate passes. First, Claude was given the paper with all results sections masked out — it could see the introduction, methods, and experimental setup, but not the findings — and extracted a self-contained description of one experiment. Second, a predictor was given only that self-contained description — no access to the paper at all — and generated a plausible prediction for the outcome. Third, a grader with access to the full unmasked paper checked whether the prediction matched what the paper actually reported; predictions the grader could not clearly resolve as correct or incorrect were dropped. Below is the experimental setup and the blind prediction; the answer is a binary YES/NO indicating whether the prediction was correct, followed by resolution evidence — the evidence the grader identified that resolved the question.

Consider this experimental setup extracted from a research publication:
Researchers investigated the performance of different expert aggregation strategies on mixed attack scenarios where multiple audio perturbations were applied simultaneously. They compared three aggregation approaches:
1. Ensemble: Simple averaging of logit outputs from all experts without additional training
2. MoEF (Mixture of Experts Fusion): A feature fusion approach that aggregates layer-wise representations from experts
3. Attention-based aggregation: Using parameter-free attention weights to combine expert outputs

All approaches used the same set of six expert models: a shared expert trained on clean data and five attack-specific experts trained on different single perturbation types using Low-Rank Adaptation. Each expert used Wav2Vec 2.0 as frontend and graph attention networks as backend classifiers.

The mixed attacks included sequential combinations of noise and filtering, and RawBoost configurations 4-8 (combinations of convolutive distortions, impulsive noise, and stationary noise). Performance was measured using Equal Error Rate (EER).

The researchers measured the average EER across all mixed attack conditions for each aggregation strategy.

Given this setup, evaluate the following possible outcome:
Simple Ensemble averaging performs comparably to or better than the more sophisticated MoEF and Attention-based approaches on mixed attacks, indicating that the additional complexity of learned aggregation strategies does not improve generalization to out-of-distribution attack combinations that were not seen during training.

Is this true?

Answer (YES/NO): NO